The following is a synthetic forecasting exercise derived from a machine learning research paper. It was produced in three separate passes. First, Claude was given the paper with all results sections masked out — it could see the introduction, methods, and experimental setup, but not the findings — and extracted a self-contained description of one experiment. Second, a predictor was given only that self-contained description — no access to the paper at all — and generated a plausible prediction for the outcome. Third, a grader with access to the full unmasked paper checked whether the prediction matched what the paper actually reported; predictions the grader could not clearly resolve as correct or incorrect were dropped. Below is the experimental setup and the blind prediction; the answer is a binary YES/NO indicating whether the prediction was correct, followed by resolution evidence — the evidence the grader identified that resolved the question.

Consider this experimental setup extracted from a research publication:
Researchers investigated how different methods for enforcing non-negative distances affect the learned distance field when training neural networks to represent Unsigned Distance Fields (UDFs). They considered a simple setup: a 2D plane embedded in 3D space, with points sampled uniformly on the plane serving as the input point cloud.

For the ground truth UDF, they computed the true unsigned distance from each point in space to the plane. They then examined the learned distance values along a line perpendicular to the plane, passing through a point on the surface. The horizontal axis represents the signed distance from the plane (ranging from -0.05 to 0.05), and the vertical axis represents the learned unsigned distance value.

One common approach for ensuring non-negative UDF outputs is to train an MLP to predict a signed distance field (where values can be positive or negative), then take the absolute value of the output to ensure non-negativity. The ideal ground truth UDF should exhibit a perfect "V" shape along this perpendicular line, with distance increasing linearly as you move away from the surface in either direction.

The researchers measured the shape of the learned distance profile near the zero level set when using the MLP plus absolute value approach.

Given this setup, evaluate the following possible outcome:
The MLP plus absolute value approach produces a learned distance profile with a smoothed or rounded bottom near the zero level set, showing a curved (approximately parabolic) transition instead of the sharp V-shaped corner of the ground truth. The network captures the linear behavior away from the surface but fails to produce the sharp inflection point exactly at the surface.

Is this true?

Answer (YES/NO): NO